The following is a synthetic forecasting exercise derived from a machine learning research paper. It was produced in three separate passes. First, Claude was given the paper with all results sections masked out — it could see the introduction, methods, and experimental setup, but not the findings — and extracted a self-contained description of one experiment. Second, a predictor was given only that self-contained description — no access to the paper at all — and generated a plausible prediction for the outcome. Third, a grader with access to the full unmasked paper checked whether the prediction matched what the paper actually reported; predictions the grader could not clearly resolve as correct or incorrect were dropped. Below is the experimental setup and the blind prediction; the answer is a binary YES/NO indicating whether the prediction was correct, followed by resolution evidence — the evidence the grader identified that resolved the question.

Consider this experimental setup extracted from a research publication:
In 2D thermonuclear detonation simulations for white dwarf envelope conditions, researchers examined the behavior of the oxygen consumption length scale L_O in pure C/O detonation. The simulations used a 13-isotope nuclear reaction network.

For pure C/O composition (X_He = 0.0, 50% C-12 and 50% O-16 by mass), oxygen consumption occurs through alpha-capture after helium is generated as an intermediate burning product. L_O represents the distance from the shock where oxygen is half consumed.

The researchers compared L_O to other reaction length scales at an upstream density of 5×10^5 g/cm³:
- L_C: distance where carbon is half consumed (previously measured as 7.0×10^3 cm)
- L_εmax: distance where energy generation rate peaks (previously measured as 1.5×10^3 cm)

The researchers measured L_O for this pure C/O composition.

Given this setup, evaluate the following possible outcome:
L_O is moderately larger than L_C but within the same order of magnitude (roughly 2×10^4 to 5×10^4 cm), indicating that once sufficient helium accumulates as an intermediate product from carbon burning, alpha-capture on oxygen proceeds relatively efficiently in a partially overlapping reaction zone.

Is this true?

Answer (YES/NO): NO